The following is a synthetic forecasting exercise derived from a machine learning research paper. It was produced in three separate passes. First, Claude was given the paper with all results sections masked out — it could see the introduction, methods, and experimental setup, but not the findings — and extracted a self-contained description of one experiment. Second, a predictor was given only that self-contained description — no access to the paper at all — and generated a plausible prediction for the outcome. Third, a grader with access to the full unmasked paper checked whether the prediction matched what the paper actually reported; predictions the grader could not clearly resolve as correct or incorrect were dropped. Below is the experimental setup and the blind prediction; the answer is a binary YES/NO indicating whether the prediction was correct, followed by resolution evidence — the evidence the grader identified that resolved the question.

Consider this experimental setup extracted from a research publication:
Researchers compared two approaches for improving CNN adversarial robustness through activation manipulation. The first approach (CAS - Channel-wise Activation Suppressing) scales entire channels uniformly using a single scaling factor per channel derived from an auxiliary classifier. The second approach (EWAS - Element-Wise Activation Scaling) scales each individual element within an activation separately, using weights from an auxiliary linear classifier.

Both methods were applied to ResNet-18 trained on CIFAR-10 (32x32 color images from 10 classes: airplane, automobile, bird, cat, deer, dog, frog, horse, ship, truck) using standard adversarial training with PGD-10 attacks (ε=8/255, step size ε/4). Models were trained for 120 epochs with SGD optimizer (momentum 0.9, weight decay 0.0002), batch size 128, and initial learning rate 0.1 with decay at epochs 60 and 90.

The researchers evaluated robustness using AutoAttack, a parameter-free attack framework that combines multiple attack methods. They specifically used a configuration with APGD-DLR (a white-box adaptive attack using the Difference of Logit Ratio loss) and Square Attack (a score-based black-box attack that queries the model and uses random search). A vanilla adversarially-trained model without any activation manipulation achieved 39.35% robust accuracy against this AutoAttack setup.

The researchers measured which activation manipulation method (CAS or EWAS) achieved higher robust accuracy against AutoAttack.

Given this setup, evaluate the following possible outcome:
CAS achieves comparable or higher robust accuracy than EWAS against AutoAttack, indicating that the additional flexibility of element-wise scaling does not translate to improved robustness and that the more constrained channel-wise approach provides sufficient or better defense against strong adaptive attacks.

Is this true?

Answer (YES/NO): YES